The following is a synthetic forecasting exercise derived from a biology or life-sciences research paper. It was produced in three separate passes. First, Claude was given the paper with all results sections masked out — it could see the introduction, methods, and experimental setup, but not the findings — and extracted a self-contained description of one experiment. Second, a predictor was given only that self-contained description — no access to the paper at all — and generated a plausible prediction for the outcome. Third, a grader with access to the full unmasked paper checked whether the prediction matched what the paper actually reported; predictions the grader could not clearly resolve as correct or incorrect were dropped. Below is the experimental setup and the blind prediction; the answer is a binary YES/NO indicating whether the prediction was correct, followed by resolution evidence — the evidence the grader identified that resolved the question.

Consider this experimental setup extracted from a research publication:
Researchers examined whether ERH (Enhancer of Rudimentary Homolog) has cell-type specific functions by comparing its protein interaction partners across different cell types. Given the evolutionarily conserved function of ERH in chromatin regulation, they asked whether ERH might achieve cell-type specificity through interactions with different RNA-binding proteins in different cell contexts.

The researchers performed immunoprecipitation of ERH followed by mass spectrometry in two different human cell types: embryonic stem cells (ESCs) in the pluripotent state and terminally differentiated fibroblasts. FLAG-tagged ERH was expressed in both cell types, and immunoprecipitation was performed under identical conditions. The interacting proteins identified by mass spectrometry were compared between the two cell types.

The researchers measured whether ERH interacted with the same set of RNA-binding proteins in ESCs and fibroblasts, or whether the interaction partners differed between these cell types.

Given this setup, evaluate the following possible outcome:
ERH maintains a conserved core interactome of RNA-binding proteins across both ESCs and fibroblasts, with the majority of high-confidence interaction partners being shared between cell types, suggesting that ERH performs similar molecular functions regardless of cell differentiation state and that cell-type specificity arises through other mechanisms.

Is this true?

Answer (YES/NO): NO